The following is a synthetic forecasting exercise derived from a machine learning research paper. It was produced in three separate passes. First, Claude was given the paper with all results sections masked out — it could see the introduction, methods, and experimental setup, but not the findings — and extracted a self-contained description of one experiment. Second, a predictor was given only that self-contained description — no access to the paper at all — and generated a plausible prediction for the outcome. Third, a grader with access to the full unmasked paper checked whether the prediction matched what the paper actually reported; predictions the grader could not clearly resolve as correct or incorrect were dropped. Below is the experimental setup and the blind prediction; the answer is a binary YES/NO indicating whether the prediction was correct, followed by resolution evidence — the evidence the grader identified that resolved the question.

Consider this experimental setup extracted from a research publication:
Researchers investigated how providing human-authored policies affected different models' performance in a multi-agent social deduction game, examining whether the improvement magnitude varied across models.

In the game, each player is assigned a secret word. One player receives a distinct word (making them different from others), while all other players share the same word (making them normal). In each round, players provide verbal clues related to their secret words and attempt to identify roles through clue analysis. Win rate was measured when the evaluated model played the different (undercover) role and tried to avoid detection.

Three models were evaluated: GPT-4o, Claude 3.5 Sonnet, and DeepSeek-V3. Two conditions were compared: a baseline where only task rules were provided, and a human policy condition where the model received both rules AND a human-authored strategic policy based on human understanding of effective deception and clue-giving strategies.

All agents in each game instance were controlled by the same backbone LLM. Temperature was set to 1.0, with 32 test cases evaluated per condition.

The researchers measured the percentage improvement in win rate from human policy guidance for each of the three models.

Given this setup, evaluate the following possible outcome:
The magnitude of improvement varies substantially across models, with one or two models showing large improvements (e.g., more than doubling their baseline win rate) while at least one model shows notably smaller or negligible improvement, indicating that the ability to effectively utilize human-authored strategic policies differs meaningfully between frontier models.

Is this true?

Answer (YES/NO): YES